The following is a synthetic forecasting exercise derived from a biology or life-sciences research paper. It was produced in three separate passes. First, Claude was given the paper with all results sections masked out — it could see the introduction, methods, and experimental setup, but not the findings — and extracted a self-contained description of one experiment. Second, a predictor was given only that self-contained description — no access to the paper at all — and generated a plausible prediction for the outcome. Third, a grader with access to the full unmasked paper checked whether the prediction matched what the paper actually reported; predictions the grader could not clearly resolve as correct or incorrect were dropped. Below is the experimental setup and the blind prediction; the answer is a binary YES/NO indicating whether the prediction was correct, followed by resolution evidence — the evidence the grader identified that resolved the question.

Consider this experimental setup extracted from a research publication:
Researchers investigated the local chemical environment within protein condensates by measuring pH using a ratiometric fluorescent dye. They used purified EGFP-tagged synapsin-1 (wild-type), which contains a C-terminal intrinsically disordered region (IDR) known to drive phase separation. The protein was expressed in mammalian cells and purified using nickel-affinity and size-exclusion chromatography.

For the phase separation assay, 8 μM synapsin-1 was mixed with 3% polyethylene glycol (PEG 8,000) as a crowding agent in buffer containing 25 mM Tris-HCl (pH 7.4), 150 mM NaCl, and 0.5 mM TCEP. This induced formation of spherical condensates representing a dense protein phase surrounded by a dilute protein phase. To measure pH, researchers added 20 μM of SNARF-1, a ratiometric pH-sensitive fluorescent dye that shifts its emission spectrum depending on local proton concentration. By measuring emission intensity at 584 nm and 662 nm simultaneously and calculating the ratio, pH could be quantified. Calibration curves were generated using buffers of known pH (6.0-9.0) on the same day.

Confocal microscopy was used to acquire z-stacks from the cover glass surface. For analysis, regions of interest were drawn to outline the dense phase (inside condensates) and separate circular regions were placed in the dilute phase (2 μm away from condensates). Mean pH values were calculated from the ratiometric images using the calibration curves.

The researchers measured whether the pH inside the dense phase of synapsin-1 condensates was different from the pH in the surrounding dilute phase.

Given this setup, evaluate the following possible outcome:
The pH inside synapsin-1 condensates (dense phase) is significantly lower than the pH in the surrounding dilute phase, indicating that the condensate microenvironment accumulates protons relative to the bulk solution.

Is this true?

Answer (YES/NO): YES